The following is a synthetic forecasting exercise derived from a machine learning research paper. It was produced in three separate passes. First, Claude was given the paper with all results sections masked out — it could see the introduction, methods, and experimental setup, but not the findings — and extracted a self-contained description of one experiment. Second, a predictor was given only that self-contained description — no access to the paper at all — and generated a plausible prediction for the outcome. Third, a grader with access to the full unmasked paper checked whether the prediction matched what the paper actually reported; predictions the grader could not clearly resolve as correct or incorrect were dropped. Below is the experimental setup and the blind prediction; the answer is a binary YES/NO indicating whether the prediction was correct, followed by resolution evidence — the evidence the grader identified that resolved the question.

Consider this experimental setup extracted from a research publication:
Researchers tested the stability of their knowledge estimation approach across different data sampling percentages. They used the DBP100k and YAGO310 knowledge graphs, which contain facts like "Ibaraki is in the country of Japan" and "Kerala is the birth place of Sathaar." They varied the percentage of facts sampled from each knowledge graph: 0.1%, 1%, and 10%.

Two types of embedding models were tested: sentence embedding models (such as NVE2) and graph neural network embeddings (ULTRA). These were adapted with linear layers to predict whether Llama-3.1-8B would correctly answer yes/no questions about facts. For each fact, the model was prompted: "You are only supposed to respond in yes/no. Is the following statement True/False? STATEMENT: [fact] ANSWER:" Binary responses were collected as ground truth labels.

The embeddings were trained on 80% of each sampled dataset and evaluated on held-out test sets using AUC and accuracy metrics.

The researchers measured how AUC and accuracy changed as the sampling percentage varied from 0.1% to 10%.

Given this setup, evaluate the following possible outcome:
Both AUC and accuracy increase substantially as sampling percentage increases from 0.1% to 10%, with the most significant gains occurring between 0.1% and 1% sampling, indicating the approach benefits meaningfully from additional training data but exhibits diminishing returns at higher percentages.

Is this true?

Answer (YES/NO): NO